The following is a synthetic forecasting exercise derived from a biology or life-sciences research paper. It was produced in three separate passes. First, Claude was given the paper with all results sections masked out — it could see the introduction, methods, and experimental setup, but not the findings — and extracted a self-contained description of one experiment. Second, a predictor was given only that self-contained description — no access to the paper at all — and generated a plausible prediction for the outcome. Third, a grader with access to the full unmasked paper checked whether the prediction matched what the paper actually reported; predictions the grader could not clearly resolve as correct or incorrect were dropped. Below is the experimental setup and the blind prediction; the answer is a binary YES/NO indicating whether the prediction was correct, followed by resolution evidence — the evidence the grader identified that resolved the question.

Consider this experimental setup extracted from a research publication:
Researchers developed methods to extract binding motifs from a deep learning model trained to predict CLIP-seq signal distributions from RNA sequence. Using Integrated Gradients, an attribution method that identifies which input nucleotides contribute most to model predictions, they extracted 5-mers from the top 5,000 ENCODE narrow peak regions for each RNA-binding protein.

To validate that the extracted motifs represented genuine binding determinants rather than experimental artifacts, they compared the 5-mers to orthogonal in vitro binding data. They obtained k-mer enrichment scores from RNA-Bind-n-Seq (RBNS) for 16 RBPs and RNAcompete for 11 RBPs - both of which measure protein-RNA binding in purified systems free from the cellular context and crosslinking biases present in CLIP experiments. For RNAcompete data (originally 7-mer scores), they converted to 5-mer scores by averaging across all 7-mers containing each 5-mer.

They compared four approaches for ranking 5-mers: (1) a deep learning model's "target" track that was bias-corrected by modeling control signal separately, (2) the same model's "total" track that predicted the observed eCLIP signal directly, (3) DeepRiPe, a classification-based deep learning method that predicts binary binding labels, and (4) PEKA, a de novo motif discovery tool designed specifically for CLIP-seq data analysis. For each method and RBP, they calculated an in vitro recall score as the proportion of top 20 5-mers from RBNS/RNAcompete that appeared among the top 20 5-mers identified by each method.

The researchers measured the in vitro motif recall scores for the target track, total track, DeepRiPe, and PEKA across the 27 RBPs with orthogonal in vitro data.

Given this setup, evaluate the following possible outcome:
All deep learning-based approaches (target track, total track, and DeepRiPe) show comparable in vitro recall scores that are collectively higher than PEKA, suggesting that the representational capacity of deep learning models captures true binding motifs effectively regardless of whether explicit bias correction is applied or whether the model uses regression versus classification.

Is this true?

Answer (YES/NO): NO